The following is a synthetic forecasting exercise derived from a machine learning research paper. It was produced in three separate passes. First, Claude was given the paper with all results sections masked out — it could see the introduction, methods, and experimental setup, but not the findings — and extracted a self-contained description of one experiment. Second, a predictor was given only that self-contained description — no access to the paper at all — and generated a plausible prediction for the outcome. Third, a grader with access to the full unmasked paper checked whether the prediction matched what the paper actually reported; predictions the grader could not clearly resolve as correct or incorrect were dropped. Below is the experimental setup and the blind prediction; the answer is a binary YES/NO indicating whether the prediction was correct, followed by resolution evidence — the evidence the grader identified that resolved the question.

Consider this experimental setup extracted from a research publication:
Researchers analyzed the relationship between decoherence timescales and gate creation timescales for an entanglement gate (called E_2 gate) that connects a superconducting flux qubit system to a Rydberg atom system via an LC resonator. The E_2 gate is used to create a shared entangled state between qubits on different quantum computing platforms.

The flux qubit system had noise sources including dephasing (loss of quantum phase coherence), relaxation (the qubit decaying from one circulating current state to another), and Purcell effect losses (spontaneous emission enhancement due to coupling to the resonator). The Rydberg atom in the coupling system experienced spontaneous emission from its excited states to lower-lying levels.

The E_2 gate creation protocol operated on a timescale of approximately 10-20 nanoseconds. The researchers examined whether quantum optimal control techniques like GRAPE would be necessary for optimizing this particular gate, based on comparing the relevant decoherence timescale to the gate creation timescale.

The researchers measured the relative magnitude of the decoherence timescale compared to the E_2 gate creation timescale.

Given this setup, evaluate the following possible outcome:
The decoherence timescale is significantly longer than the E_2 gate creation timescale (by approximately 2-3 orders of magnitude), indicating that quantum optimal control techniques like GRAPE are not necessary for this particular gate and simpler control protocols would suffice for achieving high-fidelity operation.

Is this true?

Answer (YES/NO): YES